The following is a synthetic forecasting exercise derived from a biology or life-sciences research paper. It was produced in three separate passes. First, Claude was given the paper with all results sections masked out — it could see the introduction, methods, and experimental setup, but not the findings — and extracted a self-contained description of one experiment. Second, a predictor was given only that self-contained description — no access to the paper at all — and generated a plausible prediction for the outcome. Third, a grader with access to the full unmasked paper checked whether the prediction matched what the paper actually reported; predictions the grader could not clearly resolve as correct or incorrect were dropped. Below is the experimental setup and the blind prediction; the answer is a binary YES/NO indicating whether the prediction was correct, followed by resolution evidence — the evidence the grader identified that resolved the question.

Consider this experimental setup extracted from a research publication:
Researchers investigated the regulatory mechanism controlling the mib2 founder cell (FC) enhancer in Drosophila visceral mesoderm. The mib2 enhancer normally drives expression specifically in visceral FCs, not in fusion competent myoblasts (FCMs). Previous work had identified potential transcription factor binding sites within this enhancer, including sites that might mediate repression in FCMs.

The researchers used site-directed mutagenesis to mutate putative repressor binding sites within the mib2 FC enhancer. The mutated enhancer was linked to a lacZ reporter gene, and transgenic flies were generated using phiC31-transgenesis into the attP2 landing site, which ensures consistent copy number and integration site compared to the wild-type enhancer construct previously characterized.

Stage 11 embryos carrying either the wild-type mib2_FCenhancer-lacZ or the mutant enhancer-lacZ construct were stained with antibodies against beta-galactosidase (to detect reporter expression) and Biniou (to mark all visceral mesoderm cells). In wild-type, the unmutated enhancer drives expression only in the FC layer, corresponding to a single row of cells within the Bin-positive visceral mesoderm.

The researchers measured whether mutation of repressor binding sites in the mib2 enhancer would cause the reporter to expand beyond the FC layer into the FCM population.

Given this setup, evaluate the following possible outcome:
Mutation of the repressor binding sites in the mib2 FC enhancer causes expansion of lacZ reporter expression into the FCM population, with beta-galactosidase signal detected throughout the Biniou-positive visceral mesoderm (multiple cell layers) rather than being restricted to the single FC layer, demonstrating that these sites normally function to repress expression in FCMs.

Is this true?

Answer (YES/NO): YES